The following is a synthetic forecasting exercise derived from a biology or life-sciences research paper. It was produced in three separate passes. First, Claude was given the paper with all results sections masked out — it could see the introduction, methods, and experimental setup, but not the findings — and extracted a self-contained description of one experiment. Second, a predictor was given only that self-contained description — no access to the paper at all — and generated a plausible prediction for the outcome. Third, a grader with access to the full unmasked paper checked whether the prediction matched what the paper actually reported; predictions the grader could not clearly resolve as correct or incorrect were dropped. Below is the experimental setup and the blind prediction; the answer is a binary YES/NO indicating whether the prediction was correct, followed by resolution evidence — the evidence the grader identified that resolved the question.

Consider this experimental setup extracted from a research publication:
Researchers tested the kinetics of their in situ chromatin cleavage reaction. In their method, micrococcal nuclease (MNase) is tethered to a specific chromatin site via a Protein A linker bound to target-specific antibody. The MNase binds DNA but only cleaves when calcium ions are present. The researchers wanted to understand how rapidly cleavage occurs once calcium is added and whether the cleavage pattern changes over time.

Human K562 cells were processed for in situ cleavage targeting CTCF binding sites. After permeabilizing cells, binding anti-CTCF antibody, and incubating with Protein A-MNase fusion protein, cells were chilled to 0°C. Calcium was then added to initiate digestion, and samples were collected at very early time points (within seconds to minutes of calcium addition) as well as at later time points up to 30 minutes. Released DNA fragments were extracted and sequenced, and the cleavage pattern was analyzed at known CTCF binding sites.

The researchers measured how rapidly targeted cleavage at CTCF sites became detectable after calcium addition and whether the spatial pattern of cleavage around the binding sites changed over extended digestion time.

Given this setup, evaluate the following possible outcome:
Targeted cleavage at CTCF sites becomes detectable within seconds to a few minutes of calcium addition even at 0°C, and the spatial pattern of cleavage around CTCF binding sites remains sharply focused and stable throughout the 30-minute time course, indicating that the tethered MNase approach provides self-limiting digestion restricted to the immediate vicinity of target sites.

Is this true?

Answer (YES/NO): YES